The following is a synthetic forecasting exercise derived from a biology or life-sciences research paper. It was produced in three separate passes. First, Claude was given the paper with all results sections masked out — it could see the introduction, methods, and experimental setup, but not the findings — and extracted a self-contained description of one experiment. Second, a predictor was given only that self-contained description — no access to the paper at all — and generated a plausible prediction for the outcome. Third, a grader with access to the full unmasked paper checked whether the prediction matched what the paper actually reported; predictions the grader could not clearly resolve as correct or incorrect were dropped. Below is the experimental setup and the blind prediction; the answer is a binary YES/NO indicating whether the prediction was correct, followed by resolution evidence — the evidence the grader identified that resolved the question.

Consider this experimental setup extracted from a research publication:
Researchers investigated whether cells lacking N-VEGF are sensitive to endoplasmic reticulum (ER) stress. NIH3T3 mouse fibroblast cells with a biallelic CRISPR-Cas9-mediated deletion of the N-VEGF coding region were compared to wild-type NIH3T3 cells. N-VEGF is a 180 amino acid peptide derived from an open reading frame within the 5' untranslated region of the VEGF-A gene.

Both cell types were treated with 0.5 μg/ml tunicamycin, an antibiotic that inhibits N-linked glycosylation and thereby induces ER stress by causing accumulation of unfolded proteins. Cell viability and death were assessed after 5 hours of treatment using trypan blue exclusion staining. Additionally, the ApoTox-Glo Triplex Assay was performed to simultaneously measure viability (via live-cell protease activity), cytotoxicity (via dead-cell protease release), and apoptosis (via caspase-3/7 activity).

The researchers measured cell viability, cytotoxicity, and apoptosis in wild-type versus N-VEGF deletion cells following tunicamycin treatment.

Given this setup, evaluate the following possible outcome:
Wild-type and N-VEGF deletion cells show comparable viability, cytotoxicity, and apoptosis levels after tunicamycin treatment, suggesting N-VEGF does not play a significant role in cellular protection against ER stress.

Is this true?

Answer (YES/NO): YES